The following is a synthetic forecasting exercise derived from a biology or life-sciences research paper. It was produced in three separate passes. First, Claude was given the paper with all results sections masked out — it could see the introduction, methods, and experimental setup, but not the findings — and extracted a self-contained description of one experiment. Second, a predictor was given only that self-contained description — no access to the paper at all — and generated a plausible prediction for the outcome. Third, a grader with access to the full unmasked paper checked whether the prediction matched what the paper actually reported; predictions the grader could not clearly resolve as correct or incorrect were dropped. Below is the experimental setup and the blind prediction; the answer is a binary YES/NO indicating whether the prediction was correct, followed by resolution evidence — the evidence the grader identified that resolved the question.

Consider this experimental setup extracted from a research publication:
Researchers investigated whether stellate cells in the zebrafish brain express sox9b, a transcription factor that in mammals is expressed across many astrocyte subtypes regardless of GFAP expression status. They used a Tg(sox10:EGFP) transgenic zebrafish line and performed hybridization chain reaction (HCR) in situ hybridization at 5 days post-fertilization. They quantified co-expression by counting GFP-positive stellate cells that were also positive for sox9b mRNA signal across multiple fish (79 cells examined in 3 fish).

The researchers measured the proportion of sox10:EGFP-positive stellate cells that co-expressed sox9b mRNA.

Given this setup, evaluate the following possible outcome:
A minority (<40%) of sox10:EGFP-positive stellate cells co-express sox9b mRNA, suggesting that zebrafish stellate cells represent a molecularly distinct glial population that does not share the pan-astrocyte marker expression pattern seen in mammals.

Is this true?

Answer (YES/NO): NO